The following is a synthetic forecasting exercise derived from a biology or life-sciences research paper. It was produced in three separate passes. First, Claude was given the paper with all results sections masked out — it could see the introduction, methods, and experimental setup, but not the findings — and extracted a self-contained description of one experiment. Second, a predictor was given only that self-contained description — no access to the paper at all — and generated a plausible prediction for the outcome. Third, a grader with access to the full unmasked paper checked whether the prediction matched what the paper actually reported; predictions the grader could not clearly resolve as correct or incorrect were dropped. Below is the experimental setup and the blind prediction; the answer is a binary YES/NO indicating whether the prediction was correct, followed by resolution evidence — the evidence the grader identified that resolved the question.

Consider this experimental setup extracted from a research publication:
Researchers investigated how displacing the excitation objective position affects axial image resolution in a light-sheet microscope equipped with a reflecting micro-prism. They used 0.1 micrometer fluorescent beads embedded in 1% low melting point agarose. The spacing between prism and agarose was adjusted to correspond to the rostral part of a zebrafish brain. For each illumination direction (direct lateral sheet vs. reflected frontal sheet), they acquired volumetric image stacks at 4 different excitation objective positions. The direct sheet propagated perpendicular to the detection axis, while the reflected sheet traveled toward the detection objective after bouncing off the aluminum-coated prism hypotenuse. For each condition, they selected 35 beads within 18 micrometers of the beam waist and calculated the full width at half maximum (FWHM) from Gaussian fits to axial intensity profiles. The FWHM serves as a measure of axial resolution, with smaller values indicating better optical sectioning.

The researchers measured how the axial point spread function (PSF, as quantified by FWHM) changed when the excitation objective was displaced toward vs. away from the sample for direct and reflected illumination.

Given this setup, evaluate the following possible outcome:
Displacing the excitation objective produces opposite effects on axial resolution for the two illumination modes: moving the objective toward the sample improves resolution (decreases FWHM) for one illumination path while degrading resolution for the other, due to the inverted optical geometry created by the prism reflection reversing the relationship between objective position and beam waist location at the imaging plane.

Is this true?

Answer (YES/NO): YES